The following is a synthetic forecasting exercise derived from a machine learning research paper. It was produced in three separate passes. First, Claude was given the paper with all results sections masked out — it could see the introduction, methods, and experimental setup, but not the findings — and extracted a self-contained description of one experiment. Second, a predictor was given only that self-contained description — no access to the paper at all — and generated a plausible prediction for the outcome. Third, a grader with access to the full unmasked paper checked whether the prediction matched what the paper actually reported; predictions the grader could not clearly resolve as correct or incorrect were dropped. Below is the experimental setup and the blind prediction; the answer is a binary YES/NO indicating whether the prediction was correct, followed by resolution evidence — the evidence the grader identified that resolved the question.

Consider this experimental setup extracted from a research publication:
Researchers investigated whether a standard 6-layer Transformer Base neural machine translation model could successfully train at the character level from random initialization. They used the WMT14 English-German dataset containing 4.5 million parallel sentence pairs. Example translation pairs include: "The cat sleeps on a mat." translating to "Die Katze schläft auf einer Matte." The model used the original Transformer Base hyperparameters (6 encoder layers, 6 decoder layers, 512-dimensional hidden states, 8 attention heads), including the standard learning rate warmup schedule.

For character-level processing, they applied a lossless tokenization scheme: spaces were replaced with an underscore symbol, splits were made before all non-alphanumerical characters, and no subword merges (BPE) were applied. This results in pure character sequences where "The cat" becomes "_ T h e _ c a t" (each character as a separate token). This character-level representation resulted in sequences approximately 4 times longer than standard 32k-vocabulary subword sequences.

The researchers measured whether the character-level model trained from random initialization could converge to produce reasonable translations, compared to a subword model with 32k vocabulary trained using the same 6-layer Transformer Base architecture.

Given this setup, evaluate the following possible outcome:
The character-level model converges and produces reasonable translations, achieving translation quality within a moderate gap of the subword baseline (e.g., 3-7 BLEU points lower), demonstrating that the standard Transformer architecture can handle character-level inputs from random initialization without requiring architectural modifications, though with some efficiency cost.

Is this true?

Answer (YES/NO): NO